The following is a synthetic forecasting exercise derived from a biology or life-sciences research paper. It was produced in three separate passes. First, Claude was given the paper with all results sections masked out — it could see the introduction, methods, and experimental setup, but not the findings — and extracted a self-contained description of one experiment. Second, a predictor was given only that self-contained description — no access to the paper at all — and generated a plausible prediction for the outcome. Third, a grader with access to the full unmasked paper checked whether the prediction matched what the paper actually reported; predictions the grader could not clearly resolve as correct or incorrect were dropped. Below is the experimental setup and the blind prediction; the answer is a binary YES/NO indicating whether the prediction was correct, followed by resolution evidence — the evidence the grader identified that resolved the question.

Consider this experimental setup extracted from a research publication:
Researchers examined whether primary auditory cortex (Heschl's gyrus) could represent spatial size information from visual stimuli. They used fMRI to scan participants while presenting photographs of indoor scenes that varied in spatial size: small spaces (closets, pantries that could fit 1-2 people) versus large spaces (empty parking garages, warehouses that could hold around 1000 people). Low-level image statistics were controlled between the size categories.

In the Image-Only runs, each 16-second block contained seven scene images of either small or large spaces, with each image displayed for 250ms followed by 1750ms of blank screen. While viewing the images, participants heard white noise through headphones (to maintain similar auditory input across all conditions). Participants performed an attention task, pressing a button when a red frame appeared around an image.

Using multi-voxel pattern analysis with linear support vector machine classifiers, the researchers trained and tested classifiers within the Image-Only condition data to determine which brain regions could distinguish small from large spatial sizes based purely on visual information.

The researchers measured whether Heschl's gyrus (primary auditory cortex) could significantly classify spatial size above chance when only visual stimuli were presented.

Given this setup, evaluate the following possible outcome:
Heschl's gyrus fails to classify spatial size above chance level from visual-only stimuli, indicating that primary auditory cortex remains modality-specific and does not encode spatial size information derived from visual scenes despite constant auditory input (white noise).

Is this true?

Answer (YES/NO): NO